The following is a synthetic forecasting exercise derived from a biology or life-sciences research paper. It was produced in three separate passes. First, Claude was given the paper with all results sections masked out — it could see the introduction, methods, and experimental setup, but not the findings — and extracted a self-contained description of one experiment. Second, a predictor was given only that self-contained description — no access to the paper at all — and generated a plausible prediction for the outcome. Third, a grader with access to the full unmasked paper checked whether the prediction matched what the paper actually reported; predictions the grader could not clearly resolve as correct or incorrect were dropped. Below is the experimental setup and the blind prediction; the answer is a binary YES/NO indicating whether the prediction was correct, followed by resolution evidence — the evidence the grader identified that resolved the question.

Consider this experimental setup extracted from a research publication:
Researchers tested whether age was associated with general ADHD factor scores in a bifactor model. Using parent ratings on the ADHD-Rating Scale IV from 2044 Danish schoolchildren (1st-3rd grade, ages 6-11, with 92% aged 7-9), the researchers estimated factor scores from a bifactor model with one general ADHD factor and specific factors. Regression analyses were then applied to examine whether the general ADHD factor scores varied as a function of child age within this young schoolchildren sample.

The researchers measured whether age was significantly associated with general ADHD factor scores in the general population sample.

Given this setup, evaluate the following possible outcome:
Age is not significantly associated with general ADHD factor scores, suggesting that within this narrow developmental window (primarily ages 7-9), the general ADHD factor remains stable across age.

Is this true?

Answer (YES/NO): YES